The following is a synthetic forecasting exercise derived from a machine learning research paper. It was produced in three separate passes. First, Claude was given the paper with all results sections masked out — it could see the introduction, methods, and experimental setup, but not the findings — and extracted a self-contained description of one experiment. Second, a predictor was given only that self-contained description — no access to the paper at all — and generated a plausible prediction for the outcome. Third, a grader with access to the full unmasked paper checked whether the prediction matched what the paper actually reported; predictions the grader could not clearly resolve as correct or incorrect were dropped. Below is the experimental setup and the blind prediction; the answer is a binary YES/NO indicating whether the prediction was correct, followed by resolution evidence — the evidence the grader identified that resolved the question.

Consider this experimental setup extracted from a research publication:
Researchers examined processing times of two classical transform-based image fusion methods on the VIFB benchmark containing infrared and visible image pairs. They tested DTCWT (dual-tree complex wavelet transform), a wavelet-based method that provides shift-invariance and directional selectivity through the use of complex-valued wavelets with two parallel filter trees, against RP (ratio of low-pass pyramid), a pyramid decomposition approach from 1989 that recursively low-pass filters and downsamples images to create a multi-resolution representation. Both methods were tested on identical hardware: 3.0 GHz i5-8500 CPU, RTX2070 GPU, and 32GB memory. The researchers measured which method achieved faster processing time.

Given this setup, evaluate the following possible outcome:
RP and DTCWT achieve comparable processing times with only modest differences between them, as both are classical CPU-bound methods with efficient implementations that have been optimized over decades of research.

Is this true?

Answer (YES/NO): NO